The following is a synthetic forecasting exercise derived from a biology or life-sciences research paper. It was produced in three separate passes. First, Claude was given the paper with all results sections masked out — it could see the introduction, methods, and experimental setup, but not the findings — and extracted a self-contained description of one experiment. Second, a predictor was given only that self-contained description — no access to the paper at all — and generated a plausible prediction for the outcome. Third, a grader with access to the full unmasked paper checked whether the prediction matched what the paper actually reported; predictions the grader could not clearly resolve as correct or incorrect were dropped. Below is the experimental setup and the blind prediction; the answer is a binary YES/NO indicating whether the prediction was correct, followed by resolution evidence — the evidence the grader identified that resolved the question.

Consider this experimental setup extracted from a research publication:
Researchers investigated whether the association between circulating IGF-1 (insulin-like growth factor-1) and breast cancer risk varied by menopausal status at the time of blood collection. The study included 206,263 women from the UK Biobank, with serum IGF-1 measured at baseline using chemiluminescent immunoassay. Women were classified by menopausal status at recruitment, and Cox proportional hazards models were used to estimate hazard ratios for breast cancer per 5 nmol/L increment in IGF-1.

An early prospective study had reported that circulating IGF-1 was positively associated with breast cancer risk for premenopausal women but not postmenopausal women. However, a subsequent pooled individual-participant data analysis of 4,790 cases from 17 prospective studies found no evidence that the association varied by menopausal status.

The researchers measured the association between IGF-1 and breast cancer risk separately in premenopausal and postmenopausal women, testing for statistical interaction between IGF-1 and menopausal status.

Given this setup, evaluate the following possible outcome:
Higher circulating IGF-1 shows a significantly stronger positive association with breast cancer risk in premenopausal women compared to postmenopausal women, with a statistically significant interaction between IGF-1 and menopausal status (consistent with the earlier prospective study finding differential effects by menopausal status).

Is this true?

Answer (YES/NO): NO